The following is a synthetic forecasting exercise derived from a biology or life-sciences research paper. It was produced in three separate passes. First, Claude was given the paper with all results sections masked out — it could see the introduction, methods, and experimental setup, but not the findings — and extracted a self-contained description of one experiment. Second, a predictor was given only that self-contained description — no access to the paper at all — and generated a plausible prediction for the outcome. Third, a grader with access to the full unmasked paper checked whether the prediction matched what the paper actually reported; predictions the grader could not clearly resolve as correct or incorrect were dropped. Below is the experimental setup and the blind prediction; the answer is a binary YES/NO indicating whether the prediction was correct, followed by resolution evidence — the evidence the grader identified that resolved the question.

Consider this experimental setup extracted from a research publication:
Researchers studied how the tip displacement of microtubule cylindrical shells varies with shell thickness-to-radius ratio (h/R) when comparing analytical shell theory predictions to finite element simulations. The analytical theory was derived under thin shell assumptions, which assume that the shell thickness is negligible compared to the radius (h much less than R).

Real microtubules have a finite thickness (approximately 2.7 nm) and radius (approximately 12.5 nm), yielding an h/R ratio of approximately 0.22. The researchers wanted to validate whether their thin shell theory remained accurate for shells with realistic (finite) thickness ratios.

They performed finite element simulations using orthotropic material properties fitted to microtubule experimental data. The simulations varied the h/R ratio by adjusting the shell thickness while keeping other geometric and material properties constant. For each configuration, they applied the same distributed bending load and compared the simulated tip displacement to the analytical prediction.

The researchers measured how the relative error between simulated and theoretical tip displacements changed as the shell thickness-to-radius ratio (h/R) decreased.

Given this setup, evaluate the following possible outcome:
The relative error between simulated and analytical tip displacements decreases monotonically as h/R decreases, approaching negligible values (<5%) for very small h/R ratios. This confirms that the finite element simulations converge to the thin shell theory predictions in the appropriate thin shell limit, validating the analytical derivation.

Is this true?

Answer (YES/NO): YES